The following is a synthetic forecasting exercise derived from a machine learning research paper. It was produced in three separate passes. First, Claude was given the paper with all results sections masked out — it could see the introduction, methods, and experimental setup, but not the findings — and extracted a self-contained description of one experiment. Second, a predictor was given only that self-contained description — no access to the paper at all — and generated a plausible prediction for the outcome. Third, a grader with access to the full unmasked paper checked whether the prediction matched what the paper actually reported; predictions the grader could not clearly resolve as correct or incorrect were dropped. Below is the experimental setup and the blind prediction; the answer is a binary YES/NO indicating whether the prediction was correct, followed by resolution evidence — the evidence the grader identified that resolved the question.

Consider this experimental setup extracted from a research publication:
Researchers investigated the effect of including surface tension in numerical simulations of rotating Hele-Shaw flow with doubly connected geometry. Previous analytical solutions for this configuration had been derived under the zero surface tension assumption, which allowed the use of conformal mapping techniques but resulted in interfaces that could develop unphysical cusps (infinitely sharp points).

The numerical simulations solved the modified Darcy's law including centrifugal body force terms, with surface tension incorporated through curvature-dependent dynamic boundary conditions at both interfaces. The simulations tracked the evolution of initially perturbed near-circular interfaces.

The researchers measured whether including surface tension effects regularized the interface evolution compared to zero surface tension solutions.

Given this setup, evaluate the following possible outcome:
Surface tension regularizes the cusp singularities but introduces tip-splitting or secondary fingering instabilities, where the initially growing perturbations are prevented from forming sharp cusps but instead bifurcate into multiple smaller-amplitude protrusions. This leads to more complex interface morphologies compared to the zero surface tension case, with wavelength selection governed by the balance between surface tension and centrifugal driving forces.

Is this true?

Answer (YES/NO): NO